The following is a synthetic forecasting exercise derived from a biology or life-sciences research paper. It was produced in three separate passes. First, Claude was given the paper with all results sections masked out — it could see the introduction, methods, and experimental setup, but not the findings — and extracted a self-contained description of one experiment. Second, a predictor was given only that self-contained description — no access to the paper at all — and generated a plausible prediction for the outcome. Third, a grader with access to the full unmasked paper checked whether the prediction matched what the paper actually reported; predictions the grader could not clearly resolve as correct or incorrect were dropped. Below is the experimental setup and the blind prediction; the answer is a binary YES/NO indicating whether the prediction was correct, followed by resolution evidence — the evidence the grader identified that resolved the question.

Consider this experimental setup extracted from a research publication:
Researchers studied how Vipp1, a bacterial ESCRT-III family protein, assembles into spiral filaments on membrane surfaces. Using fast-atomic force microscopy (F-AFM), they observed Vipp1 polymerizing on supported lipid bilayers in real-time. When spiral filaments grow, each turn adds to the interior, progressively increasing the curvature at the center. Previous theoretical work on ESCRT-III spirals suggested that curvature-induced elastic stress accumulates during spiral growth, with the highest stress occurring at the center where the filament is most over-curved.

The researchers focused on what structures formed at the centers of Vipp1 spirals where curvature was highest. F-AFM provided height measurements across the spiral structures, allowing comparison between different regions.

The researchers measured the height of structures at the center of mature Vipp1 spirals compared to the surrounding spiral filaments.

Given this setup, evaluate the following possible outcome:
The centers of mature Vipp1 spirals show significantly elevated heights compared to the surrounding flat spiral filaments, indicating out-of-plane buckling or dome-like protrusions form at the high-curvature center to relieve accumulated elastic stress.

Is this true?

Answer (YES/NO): YES